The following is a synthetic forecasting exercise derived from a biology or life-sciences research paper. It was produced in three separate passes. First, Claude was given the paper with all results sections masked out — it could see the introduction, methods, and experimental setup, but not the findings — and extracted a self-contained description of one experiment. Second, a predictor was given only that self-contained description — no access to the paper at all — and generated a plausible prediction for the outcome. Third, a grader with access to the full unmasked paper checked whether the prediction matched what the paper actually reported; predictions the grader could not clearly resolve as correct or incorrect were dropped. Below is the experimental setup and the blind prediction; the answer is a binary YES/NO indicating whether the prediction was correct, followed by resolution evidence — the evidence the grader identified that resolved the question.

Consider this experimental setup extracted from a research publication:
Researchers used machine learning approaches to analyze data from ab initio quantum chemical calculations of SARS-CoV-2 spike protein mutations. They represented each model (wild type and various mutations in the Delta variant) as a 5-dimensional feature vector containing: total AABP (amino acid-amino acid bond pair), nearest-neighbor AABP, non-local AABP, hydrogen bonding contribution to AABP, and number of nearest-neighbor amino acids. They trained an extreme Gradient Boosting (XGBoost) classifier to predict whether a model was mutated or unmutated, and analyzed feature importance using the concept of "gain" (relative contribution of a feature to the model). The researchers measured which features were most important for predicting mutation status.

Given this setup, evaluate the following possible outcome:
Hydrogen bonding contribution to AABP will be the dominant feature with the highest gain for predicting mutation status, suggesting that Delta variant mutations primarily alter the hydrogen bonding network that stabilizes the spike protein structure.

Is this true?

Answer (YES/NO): NO